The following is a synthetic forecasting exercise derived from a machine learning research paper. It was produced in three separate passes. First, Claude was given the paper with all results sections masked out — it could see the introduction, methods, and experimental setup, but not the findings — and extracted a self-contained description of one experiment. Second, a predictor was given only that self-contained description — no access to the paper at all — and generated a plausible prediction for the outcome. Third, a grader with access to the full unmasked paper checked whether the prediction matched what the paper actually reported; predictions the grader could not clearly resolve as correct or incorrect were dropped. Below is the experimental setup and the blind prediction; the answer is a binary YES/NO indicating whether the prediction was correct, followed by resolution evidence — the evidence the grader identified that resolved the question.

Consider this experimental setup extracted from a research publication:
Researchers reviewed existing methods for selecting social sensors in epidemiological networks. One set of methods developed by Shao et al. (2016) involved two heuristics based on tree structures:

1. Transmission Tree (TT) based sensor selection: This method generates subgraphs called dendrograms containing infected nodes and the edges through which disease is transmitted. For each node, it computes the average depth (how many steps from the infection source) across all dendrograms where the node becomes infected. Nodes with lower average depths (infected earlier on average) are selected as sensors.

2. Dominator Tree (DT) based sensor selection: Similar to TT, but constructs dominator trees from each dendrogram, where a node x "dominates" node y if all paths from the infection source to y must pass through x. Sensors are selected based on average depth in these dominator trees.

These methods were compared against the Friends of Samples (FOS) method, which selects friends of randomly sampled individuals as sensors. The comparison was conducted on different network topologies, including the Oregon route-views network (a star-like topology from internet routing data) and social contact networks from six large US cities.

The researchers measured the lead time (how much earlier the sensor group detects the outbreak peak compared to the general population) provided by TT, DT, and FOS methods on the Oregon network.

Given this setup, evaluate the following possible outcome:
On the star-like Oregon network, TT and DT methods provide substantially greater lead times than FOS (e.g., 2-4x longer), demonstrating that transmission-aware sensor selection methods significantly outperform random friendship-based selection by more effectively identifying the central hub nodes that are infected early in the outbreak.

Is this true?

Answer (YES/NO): NO